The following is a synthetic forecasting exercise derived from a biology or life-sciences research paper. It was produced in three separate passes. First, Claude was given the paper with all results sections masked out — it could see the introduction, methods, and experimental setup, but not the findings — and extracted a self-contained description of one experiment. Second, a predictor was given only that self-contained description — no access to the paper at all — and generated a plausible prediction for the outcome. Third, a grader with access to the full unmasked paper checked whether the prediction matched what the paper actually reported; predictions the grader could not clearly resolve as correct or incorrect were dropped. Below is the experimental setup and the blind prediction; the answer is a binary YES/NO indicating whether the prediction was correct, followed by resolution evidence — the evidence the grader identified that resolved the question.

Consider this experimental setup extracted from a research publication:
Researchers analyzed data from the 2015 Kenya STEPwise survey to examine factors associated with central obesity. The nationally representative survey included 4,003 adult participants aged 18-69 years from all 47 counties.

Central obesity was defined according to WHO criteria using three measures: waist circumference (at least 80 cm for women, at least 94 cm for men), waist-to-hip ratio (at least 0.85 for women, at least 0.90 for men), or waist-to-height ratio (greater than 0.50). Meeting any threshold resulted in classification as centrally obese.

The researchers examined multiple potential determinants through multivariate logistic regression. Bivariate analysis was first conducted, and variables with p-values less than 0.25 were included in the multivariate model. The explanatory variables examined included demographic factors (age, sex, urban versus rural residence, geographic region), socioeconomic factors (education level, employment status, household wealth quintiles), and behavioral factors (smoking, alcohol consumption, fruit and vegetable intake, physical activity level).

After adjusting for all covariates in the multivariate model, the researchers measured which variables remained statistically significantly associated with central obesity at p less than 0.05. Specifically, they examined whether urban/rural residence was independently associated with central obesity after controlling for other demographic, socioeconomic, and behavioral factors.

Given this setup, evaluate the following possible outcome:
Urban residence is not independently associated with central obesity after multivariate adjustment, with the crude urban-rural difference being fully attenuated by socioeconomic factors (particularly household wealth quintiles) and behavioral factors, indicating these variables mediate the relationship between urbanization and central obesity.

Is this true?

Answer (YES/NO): NO